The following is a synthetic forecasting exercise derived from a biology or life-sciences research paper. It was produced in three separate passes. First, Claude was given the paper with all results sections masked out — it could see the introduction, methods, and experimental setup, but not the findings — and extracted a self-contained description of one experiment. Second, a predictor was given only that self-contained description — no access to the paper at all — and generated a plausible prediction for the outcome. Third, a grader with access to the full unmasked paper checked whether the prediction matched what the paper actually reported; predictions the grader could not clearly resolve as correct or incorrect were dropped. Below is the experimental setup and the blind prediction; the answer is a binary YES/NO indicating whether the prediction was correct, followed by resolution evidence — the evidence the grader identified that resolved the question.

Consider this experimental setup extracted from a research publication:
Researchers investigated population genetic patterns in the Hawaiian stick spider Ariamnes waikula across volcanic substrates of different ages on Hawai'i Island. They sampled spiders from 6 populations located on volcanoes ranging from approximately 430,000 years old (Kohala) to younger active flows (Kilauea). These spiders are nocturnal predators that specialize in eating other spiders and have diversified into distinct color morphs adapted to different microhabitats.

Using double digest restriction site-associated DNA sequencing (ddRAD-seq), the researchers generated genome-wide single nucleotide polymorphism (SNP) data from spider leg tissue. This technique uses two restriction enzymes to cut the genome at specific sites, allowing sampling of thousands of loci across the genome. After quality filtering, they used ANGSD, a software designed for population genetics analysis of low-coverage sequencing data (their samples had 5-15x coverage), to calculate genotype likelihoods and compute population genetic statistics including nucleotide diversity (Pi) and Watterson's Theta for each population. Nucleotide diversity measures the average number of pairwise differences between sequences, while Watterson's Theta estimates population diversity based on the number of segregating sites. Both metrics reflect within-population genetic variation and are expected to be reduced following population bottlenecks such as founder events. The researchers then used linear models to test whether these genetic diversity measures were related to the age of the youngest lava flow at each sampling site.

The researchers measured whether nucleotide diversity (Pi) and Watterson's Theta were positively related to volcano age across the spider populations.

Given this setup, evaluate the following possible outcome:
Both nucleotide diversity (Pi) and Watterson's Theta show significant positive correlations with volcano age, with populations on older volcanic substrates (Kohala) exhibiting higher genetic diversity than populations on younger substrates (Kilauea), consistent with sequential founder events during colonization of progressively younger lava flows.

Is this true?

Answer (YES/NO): NO